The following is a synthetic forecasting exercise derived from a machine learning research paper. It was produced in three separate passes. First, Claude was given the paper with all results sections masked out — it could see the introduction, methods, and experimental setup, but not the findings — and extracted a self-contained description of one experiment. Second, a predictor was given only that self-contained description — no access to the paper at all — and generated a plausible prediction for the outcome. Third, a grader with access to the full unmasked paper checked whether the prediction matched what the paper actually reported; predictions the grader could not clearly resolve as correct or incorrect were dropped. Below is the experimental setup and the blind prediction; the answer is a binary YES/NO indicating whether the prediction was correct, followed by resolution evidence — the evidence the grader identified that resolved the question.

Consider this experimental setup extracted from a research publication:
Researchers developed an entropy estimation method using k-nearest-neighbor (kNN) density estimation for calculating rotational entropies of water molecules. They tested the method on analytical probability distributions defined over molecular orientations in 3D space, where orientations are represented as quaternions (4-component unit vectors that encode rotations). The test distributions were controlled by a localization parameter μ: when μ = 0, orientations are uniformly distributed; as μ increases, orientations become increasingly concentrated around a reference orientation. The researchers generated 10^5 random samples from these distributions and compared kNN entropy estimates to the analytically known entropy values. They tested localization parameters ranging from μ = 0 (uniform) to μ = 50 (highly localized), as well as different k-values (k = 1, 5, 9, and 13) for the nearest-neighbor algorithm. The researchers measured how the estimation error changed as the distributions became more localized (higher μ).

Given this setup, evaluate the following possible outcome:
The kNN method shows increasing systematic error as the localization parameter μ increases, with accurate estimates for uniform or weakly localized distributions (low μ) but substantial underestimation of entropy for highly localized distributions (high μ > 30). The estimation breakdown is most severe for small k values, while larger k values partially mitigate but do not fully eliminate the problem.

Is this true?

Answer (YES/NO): NO